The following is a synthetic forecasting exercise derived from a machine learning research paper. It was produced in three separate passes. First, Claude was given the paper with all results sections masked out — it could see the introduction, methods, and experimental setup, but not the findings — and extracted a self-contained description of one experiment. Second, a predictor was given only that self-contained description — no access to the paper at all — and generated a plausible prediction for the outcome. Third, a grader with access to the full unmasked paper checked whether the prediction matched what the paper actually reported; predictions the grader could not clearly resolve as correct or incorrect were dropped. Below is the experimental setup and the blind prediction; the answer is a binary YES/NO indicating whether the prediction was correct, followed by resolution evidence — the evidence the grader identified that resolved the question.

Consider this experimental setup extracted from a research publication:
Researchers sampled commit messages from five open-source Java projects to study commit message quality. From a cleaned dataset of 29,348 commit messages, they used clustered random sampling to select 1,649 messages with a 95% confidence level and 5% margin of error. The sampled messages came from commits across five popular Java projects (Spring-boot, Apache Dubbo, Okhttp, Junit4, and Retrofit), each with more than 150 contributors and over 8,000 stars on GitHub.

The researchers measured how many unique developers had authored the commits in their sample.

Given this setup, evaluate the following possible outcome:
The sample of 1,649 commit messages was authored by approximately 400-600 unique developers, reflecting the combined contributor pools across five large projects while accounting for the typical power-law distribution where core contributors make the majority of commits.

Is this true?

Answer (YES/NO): NO